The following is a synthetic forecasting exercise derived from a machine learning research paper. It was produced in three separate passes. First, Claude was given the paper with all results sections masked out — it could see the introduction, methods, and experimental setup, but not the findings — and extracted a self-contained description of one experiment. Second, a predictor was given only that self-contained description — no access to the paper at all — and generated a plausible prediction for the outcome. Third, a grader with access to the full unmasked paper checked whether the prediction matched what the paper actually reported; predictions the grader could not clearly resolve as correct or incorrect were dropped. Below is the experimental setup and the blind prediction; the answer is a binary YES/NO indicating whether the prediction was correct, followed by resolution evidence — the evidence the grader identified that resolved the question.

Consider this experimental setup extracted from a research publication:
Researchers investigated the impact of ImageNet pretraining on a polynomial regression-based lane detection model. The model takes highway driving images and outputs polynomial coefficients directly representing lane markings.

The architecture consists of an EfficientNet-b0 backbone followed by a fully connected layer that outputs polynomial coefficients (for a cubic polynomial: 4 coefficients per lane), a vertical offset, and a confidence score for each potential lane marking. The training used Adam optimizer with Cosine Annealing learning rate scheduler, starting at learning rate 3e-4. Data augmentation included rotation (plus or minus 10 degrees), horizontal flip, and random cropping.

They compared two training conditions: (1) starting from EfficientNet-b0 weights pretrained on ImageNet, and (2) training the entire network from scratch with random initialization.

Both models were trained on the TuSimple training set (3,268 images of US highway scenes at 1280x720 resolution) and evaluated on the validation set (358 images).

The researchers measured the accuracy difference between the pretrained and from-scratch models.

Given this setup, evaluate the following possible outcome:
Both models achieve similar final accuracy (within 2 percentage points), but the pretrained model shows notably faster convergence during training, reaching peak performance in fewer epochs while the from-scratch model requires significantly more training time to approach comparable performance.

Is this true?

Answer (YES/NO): NO